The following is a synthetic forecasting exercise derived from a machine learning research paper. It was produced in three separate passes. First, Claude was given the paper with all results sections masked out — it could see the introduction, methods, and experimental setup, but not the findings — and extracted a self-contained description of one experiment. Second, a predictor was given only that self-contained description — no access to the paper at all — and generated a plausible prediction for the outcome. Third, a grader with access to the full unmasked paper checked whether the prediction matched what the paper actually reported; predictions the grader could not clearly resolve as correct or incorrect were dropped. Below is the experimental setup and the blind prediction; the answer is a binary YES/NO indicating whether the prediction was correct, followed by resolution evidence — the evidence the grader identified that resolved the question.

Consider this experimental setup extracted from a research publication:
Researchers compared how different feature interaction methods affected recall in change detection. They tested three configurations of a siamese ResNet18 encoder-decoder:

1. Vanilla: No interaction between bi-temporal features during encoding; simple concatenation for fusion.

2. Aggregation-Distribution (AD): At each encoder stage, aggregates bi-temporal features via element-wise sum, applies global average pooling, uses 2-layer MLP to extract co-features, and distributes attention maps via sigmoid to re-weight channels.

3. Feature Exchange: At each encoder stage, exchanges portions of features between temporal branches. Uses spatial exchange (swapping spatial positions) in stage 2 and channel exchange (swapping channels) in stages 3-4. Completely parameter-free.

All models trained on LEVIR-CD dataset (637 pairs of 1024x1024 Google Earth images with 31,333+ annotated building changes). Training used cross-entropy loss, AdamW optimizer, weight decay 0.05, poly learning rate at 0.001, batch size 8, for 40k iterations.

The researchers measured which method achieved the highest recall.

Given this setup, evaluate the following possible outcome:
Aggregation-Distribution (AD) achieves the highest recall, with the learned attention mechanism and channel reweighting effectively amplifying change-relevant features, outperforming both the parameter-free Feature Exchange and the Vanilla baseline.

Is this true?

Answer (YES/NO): NO